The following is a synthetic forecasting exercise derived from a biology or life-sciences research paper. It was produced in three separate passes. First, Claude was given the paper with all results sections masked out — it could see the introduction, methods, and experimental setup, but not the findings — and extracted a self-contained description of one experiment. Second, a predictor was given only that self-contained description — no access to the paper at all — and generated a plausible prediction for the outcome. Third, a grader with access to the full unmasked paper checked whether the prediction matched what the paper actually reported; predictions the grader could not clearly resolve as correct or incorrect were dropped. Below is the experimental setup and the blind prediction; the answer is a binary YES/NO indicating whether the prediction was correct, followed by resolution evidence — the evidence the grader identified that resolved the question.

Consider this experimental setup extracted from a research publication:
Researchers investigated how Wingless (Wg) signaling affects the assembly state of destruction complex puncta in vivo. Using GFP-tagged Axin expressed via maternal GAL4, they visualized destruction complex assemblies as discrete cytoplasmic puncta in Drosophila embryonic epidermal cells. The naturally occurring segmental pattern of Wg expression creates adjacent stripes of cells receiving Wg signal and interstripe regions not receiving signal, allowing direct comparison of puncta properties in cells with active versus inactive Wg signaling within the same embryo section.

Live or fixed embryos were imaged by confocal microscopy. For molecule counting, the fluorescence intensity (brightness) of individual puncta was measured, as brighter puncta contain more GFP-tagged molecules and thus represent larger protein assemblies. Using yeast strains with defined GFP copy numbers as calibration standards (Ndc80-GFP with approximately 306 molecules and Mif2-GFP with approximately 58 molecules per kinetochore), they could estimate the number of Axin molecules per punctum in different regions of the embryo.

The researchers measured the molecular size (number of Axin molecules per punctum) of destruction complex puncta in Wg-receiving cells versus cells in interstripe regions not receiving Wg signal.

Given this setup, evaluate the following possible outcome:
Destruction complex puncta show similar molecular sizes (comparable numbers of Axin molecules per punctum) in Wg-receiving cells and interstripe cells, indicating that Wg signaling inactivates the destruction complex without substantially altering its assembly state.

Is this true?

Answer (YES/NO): NO